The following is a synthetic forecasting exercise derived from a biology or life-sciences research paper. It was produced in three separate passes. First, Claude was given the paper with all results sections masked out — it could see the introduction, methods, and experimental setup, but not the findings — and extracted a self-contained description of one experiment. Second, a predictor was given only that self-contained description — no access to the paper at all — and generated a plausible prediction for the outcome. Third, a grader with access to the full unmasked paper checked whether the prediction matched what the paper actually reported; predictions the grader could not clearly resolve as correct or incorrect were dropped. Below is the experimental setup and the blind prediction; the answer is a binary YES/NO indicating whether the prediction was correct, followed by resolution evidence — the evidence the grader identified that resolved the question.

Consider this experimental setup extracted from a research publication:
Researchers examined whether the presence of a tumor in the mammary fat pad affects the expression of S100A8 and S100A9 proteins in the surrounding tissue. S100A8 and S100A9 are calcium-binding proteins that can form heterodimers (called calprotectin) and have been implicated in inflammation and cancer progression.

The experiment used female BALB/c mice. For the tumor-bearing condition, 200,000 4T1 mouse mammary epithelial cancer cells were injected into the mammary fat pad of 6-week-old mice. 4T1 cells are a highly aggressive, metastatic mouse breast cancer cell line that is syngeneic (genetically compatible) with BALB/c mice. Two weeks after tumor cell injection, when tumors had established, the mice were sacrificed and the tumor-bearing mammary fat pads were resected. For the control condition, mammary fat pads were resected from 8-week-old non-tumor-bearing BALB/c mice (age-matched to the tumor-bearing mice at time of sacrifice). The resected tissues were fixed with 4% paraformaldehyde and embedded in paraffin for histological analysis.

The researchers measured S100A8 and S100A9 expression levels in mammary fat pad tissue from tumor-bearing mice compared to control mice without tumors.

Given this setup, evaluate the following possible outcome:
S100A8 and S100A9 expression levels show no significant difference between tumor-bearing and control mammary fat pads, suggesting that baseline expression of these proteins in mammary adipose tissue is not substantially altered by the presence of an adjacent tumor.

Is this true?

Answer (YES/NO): NO